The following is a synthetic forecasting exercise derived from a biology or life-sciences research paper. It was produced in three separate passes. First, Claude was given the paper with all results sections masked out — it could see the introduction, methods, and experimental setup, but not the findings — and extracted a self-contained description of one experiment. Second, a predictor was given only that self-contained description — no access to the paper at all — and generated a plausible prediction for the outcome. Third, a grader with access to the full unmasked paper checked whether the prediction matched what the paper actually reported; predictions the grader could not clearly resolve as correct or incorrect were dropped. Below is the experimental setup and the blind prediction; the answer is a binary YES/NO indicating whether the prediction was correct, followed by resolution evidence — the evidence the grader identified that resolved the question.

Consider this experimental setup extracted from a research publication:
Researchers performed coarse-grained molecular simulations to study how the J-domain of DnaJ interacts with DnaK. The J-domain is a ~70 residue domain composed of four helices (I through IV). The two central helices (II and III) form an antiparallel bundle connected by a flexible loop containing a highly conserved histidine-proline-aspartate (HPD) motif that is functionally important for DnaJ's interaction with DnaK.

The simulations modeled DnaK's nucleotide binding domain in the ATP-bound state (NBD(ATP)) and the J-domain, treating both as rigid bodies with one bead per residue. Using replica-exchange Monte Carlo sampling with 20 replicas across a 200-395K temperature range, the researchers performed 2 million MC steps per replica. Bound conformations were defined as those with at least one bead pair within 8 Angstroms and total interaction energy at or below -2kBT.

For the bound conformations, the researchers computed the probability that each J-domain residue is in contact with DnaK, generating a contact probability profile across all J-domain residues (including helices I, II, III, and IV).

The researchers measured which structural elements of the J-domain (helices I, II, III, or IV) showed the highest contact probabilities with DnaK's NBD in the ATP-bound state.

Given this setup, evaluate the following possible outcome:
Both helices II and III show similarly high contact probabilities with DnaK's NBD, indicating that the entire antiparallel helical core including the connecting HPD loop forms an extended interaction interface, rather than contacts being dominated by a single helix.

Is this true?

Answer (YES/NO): NO